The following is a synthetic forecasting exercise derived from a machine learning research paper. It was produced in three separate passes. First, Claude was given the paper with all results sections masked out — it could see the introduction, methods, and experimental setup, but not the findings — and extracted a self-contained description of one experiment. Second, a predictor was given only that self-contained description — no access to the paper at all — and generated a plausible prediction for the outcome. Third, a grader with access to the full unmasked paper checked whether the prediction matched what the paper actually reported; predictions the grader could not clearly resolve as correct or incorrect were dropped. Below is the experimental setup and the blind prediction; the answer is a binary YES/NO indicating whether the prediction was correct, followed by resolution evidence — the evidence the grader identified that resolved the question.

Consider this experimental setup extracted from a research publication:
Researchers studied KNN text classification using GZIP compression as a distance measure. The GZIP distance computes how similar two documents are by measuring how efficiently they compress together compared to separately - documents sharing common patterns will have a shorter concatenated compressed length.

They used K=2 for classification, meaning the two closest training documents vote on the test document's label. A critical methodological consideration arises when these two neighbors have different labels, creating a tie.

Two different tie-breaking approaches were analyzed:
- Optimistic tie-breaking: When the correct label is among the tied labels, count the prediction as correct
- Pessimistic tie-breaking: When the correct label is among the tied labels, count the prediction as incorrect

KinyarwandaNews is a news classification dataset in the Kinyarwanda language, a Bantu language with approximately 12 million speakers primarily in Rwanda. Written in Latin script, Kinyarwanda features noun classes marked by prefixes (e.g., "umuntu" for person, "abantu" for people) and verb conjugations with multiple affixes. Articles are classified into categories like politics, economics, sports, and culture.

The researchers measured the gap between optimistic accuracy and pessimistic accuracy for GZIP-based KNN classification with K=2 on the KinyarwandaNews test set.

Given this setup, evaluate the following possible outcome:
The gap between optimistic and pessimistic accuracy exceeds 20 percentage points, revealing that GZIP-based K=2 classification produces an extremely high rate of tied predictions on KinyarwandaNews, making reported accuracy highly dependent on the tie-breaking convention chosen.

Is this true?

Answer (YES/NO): NO